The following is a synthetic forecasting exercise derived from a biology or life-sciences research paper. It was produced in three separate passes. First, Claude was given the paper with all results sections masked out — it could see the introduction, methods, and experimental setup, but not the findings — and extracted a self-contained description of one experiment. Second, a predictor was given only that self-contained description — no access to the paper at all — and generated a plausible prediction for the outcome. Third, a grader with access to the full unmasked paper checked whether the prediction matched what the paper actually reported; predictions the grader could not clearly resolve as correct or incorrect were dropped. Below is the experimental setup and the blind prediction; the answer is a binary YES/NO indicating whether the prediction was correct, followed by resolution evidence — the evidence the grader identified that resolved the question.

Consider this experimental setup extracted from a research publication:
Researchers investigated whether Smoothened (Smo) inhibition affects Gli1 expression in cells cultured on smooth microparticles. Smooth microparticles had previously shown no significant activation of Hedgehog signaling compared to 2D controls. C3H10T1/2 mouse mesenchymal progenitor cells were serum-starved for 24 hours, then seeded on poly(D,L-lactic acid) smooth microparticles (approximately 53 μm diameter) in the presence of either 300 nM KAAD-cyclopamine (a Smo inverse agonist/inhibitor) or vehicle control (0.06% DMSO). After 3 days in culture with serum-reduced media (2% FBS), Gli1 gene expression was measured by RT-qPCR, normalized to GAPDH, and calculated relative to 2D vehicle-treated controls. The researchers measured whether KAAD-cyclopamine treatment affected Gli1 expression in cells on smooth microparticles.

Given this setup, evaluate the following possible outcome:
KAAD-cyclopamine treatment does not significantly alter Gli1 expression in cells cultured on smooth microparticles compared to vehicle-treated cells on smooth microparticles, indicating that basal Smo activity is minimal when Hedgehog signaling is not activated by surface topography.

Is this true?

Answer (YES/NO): YES